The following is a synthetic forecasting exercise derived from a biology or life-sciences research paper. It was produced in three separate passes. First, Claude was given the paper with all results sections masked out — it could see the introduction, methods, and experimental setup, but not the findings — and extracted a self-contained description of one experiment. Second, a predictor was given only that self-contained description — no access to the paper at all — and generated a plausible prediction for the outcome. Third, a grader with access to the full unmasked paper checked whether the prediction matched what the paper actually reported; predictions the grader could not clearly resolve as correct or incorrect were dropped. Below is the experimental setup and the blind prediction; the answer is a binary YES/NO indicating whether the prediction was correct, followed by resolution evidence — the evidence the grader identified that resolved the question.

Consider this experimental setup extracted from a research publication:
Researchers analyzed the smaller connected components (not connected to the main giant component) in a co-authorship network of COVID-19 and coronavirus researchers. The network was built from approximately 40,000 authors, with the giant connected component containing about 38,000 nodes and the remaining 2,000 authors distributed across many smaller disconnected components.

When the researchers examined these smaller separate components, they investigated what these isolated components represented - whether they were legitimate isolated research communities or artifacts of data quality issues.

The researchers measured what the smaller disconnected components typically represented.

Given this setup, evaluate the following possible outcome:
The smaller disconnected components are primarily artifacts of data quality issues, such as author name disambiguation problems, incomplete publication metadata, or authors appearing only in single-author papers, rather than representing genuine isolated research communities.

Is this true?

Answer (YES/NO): YES